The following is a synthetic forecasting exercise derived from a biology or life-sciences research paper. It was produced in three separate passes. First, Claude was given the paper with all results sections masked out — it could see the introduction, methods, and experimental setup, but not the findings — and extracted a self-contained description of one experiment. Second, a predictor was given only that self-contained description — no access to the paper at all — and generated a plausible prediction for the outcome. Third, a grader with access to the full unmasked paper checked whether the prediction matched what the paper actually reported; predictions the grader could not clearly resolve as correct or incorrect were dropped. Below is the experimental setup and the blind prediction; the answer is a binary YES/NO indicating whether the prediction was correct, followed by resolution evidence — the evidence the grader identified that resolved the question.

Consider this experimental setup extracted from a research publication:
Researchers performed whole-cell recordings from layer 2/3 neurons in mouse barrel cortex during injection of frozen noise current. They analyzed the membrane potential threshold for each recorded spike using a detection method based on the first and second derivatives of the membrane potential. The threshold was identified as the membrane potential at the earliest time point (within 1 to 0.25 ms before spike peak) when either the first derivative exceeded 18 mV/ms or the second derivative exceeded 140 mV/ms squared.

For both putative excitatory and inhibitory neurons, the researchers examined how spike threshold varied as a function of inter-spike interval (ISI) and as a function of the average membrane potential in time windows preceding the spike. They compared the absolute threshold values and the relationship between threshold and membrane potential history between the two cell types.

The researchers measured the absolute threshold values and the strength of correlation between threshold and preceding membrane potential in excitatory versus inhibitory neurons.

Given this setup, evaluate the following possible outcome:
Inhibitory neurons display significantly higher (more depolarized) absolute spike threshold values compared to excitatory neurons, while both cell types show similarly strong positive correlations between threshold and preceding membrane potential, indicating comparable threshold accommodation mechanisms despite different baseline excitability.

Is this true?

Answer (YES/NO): NO